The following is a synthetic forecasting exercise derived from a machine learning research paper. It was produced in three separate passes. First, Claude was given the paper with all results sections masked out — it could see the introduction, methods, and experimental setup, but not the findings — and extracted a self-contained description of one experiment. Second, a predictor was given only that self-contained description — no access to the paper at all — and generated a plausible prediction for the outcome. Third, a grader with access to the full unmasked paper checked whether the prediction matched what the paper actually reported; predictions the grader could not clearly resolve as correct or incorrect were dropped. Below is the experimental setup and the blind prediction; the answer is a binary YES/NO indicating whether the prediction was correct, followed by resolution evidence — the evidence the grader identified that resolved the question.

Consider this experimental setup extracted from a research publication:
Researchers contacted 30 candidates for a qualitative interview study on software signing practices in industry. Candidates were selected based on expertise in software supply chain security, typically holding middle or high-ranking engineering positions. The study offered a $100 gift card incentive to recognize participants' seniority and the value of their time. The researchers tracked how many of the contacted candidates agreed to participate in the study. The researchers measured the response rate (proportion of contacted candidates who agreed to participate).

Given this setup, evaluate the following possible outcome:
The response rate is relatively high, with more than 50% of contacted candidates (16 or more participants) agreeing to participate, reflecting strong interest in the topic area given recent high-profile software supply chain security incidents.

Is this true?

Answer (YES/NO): YES